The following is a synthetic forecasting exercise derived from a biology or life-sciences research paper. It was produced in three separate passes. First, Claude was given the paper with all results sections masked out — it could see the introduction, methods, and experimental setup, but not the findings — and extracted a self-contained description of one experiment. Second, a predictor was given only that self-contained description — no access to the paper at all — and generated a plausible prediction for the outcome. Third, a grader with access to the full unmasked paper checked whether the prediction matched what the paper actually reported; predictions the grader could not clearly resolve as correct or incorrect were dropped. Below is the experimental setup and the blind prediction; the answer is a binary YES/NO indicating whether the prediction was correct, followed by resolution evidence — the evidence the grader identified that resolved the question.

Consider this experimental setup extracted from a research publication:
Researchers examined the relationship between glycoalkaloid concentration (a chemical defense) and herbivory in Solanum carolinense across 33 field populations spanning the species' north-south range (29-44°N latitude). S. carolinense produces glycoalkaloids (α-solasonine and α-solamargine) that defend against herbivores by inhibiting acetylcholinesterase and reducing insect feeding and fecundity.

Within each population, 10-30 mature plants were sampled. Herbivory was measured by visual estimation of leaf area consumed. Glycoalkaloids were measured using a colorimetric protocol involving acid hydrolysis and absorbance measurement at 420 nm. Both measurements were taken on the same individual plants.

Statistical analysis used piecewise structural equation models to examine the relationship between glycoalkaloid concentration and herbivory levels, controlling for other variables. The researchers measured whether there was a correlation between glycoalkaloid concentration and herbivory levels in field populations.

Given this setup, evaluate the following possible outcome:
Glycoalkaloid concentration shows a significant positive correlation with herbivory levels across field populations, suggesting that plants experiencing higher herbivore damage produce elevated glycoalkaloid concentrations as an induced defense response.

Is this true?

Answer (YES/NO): NO